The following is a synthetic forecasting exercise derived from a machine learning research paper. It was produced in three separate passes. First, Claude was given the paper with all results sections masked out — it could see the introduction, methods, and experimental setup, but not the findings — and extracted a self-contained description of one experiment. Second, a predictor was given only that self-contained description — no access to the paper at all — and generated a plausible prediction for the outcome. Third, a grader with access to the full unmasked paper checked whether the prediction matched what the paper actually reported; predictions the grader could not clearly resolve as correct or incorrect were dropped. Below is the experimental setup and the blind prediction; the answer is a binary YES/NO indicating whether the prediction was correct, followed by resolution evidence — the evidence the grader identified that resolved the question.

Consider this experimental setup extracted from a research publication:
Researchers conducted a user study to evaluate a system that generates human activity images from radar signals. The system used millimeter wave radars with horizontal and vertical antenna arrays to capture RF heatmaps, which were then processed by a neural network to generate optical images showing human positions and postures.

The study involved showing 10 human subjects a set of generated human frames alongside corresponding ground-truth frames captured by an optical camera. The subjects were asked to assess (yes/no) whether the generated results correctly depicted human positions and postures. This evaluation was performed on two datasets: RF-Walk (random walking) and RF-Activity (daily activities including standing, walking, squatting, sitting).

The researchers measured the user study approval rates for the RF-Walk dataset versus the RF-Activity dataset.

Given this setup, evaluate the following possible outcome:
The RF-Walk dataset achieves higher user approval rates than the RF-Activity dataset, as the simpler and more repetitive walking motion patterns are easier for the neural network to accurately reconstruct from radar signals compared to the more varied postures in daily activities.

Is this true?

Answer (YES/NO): YES